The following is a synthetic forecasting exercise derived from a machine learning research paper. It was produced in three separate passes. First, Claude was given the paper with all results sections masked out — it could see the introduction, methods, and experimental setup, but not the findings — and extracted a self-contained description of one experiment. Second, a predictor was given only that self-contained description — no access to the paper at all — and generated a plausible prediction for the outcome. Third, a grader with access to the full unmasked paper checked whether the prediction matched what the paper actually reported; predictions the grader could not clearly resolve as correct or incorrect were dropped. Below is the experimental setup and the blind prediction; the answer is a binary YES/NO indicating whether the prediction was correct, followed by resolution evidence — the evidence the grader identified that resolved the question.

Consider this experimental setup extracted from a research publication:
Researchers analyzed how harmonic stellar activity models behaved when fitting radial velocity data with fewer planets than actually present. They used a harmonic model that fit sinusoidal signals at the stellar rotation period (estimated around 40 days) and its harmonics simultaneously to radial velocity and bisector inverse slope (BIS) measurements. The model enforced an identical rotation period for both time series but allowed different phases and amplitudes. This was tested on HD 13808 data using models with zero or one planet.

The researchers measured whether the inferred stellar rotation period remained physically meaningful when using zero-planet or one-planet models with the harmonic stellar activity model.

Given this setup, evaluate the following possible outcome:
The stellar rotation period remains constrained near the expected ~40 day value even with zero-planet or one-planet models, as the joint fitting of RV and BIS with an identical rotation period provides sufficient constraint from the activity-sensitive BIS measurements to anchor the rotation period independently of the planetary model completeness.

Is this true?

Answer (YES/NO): NO